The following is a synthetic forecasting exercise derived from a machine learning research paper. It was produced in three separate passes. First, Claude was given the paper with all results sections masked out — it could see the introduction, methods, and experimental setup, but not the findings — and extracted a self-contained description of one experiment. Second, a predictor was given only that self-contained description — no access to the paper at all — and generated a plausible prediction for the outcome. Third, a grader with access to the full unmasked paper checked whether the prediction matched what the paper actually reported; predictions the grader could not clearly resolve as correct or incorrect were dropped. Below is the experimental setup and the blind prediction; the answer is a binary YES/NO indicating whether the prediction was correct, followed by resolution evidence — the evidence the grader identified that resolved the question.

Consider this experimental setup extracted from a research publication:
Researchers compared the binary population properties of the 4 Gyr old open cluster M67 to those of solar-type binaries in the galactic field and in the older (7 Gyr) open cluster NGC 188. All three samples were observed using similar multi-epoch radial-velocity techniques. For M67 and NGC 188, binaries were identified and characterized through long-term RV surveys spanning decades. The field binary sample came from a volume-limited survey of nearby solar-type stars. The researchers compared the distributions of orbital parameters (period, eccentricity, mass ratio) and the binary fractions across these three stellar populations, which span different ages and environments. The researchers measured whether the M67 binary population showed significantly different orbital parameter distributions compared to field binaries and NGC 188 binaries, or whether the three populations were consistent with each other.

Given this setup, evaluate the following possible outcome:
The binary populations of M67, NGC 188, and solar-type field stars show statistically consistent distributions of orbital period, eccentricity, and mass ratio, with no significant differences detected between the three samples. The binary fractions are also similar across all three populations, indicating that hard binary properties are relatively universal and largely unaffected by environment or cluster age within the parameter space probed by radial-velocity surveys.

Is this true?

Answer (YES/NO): NO